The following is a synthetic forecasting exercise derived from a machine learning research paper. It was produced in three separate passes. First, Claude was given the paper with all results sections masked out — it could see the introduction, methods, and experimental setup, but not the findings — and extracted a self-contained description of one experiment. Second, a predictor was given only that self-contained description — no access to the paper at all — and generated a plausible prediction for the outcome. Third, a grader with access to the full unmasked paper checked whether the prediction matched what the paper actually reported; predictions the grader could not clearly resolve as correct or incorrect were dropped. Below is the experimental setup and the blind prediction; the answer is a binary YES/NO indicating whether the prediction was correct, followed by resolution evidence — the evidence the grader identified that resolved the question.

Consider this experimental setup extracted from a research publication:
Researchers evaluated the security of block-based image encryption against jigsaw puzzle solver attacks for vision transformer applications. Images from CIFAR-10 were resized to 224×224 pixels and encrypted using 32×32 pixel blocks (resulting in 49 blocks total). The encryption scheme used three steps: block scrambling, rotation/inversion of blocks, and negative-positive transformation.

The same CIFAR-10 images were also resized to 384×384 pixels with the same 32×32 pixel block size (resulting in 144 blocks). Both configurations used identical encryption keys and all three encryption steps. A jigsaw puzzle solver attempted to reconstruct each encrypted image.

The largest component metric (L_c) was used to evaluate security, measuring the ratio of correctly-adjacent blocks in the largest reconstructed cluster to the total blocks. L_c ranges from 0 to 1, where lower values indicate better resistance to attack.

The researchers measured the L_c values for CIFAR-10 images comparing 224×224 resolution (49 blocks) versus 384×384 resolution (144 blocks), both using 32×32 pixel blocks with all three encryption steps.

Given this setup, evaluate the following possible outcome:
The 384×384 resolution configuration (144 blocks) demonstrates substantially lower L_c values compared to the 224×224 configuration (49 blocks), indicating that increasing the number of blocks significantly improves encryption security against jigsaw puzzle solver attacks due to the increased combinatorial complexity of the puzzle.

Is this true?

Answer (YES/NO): NO